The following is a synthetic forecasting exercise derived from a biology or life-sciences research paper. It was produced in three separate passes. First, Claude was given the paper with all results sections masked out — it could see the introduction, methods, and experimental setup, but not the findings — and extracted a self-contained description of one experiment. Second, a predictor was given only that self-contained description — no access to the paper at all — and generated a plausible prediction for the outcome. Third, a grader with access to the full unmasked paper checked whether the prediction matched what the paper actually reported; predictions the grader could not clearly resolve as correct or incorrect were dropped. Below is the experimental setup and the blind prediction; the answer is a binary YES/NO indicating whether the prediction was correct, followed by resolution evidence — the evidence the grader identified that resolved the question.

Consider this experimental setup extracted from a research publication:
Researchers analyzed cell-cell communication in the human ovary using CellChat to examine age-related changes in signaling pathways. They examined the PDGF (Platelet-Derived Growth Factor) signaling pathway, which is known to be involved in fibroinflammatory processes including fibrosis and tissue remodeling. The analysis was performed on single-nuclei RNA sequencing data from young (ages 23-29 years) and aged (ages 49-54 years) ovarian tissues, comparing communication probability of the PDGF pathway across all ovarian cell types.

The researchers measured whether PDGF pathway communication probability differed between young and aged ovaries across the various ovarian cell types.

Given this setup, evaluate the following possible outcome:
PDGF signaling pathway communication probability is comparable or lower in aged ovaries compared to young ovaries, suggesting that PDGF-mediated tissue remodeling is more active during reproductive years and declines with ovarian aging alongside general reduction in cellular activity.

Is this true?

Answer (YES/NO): NO